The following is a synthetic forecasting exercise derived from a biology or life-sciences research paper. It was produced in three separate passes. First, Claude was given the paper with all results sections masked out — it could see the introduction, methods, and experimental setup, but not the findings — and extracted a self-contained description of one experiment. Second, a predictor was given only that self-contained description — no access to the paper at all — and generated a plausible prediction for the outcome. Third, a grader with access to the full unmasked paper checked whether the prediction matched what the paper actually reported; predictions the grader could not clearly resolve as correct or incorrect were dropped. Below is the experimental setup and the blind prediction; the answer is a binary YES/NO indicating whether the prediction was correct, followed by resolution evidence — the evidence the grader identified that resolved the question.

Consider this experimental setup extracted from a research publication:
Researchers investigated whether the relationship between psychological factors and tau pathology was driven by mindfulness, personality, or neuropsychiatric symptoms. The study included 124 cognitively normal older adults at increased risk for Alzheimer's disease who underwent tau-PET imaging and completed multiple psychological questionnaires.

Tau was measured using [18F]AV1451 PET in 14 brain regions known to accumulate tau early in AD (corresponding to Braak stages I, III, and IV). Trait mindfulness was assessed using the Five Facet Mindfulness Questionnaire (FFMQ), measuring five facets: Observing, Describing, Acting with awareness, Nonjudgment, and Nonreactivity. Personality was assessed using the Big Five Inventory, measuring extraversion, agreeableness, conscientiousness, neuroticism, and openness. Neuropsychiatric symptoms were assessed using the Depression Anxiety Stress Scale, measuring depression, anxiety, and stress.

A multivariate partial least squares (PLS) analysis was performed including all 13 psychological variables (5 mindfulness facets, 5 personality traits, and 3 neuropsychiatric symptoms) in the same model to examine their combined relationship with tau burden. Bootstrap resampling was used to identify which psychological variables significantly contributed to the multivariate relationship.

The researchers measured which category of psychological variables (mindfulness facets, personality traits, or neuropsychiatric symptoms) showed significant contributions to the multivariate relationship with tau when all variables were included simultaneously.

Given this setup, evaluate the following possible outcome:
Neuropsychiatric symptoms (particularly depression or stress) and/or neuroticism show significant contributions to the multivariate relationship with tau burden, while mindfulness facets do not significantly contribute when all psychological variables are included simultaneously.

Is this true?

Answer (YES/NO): NO